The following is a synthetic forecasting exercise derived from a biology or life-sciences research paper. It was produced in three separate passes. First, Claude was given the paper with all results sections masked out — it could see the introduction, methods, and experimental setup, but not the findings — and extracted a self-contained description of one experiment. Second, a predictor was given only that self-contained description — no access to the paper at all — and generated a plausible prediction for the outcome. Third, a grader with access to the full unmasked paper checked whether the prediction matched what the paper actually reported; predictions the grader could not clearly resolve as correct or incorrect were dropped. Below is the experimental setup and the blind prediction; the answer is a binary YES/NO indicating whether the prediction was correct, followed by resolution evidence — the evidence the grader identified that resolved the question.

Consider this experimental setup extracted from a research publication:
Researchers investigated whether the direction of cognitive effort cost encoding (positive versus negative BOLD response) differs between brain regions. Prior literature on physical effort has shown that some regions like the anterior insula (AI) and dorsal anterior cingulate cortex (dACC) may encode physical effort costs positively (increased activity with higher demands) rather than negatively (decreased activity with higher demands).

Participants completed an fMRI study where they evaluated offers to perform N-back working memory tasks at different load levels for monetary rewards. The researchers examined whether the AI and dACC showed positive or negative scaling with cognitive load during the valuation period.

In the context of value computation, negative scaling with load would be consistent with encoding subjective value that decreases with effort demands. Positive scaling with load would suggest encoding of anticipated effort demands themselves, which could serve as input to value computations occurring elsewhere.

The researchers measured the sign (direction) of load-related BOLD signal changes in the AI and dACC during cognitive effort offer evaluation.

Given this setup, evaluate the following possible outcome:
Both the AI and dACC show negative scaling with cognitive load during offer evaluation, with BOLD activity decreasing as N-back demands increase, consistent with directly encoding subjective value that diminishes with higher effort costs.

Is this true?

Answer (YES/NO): NO